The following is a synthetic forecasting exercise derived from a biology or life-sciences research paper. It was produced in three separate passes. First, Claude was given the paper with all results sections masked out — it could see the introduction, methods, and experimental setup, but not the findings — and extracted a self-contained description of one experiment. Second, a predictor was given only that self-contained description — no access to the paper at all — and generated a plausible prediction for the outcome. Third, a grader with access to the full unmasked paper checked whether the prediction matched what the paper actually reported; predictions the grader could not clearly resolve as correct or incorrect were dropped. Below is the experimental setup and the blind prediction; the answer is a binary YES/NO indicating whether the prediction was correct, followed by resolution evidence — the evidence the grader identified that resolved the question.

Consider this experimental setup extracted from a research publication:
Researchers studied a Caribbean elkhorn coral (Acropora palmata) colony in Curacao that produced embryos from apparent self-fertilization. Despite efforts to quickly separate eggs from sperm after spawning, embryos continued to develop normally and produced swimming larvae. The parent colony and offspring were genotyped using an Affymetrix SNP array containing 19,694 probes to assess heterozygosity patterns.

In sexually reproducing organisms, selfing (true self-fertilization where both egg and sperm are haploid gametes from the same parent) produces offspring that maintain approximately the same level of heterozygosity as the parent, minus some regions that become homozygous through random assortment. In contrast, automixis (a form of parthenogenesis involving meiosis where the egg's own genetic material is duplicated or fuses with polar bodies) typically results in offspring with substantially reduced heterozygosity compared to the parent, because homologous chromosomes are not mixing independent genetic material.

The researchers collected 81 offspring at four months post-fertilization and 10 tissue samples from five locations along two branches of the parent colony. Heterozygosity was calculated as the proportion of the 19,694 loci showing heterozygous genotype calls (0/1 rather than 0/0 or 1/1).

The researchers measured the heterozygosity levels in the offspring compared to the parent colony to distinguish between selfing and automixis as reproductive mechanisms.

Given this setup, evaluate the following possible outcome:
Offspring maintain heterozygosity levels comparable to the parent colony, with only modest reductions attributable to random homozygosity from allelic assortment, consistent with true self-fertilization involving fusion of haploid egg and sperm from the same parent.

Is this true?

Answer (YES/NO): NO